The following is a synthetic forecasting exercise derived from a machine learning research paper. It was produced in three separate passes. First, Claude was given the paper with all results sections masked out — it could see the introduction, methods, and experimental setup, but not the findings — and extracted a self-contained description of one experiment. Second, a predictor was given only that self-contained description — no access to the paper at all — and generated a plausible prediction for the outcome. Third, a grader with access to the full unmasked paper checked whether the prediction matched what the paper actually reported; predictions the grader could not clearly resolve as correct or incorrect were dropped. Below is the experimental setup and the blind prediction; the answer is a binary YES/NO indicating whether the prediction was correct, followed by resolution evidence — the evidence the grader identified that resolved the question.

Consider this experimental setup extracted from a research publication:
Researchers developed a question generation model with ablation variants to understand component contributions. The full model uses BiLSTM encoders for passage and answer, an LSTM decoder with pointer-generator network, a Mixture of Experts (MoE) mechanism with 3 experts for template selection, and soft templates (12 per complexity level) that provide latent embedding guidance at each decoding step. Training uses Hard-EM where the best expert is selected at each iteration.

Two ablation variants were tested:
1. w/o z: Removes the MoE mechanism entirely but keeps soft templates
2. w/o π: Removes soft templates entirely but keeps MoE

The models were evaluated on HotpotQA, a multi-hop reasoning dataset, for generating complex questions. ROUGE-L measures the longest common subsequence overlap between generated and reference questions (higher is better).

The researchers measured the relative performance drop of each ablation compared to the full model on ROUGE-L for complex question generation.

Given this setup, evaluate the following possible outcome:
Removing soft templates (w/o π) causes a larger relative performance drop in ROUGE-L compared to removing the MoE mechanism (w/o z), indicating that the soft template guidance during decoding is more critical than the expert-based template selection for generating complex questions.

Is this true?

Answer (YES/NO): YES